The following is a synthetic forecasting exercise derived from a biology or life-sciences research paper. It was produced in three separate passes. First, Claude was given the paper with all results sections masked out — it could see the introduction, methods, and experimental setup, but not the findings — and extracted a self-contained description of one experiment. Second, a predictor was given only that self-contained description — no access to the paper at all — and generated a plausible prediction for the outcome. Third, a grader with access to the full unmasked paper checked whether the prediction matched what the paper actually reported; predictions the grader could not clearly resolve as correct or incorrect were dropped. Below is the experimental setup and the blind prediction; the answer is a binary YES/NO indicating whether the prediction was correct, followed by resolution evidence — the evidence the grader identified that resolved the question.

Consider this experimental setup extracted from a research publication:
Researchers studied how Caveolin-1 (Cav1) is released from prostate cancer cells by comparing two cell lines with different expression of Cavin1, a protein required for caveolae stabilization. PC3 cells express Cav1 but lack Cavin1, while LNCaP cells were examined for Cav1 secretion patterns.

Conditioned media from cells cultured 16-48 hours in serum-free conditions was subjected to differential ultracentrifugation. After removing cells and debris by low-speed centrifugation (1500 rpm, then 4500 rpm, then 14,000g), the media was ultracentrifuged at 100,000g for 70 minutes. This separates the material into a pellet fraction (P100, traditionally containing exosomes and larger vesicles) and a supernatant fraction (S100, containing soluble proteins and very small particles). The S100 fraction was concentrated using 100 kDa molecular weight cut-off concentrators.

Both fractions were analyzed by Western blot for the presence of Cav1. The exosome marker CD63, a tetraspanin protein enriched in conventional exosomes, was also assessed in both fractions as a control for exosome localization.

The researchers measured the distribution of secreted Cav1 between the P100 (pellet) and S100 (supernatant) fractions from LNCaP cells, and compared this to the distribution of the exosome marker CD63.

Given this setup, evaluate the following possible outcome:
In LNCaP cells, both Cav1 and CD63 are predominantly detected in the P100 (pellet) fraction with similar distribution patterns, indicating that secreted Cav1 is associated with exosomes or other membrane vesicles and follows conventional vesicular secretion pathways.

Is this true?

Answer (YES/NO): NO